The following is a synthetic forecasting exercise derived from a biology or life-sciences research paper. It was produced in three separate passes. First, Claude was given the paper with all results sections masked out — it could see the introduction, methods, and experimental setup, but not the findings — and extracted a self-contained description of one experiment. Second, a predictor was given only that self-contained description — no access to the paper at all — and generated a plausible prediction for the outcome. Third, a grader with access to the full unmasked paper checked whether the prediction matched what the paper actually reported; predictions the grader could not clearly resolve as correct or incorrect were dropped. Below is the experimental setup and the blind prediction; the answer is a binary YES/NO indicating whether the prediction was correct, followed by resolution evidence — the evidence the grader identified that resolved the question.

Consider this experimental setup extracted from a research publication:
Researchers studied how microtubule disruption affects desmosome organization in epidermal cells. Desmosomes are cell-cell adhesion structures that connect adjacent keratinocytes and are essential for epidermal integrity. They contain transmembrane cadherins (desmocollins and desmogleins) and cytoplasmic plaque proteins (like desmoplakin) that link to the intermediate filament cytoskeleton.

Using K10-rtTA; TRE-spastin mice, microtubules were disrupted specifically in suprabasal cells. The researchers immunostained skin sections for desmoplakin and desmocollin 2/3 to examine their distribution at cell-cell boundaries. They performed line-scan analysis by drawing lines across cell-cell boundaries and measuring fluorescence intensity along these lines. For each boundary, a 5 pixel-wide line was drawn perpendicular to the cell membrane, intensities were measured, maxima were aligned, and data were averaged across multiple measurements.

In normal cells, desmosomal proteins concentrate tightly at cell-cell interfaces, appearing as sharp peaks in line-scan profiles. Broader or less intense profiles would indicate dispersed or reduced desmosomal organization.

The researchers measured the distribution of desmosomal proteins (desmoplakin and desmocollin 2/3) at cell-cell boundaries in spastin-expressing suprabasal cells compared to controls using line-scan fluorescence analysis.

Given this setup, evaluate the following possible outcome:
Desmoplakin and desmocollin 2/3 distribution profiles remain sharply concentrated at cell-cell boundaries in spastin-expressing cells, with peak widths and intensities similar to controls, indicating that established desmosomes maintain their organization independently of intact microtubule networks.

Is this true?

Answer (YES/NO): NO